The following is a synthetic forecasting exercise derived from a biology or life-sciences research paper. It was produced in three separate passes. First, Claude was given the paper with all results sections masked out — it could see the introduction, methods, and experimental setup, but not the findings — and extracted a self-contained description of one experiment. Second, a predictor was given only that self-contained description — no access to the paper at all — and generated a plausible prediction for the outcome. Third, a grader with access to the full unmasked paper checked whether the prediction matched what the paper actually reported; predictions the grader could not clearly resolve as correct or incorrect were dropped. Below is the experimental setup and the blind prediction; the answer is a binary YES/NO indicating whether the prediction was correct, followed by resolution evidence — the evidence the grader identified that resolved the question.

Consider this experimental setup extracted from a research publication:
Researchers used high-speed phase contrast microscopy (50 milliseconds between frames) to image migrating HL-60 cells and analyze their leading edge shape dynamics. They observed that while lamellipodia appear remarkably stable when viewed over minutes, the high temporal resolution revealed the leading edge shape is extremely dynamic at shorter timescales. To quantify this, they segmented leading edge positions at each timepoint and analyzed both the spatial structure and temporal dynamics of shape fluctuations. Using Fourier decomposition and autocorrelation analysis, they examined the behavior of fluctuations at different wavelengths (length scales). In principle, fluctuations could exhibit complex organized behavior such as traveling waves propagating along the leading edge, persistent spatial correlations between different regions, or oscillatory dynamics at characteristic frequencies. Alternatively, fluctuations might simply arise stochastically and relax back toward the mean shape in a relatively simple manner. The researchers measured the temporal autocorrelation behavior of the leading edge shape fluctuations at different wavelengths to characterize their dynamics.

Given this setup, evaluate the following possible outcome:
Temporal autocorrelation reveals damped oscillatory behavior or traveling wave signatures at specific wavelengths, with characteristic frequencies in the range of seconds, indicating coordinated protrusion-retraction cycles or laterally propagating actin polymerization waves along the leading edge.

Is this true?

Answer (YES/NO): NO